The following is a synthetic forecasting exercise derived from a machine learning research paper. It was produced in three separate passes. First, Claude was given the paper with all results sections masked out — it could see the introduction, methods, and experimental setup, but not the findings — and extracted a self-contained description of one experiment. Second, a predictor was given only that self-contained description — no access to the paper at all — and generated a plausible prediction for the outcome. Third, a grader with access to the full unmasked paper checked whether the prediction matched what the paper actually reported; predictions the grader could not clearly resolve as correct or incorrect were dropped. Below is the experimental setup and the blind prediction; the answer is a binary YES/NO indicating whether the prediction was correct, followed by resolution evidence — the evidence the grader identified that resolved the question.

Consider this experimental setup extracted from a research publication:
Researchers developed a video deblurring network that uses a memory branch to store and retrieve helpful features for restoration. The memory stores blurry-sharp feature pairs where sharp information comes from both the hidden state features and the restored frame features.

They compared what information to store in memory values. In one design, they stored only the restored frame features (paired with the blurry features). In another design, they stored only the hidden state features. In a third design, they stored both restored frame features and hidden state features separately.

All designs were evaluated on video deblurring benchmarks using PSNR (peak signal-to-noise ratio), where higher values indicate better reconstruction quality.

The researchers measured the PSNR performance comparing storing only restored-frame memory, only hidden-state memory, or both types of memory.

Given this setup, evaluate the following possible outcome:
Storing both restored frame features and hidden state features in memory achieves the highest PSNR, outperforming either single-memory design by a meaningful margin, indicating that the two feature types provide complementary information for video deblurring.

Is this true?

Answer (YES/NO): YES